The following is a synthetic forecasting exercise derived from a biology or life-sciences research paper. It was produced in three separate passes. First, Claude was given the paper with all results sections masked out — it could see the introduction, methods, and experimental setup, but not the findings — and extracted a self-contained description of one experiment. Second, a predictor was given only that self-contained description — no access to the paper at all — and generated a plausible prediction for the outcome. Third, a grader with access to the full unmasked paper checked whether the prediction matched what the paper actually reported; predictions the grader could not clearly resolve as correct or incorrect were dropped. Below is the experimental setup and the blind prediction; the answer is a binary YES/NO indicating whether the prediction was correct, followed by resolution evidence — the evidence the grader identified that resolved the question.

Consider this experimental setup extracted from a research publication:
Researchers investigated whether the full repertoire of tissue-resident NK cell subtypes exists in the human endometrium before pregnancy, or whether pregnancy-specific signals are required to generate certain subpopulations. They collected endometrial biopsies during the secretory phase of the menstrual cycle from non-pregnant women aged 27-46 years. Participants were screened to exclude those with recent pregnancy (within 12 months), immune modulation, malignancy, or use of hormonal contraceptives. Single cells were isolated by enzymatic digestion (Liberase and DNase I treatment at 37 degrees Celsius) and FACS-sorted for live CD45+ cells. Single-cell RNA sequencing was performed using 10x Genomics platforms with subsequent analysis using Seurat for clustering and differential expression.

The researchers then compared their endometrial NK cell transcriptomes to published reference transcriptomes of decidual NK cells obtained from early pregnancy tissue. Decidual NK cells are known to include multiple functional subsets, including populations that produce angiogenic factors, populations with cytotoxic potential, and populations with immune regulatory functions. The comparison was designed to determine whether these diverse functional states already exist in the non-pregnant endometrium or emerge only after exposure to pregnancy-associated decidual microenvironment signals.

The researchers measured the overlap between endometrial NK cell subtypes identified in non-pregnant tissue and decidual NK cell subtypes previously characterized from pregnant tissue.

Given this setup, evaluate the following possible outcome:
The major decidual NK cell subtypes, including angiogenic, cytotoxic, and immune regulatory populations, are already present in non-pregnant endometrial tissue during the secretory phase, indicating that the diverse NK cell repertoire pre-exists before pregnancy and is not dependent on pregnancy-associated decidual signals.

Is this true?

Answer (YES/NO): YES